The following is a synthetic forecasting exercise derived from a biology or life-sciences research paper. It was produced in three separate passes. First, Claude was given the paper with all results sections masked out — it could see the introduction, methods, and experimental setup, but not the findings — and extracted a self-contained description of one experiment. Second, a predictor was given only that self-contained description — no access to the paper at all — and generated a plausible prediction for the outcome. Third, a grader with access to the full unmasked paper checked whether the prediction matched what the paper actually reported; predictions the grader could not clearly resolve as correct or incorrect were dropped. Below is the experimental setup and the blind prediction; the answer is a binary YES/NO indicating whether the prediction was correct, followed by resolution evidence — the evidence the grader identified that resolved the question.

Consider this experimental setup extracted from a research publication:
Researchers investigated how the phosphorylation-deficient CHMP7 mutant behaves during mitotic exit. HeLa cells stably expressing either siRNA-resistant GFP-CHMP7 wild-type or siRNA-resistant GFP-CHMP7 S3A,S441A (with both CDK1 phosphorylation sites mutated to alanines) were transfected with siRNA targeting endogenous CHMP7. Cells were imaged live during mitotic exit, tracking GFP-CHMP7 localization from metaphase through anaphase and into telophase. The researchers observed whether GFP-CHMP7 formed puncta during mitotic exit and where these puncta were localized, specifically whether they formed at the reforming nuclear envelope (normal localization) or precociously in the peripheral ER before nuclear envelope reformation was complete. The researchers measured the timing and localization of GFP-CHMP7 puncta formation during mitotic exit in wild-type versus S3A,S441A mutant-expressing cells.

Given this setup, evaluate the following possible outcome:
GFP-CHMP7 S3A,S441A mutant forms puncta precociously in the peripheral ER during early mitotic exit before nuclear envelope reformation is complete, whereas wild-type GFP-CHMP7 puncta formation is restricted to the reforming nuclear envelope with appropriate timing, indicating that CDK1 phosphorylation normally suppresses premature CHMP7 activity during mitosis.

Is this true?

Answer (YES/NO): YES